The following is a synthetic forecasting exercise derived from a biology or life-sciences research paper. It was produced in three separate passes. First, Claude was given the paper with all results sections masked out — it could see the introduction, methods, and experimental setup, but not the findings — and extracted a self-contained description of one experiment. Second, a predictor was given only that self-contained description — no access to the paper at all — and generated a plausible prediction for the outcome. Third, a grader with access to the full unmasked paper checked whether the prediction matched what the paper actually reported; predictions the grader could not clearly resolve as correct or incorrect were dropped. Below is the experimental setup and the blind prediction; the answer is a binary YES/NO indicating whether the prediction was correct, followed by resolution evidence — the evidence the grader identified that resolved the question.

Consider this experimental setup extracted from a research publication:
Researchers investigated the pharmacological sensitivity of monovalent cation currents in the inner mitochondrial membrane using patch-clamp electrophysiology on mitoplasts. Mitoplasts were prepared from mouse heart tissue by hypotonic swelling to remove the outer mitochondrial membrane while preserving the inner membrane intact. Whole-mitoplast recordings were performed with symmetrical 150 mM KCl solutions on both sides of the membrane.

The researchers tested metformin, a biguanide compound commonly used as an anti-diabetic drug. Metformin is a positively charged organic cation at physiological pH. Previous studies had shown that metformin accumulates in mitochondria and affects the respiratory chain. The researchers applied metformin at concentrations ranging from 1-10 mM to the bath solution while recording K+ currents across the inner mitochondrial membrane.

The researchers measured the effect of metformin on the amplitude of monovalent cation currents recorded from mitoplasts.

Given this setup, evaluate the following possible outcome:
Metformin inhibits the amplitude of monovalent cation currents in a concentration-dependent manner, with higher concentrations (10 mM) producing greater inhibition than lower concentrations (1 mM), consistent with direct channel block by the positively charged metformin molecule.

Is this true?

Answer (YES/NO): NO